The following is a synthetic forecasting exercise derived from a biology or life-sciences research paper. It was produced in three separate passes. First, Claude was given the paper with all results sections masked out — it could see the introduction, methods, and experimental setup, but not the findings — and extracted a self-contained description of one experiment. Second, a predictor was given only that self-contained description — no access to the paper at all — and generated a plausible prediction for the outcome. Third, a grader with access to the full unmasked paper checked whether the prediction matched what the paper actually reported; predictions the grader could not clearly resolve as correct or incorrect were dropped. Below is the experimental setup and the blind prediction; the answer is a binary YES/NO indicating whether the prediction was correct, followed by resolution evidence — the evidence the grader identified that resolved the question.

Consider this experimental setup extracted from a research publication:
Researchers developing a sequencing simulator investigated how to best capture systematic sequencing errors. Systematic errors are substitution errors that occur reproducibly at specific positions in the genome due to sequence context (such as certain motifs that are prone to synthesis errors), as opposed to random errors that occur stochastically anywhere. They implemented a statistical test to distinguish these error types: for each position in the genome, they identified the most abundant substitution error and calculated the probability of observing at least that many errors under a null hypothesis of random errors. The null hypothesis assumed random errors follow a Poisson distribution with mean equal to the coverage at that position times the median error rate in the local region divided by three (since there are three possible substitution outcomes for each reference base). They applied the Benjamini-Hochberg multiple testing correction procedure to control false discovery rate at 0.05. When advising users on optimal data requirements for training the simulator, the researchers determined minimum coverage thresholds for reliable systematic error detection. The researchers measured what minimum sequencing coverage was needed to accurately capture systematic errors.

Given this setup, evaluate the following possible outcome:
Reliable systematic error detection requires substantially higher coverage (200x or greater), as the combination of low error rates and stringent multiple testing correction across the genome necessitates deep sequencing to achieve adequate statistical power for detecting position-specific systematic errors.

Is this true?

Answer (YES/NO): NO